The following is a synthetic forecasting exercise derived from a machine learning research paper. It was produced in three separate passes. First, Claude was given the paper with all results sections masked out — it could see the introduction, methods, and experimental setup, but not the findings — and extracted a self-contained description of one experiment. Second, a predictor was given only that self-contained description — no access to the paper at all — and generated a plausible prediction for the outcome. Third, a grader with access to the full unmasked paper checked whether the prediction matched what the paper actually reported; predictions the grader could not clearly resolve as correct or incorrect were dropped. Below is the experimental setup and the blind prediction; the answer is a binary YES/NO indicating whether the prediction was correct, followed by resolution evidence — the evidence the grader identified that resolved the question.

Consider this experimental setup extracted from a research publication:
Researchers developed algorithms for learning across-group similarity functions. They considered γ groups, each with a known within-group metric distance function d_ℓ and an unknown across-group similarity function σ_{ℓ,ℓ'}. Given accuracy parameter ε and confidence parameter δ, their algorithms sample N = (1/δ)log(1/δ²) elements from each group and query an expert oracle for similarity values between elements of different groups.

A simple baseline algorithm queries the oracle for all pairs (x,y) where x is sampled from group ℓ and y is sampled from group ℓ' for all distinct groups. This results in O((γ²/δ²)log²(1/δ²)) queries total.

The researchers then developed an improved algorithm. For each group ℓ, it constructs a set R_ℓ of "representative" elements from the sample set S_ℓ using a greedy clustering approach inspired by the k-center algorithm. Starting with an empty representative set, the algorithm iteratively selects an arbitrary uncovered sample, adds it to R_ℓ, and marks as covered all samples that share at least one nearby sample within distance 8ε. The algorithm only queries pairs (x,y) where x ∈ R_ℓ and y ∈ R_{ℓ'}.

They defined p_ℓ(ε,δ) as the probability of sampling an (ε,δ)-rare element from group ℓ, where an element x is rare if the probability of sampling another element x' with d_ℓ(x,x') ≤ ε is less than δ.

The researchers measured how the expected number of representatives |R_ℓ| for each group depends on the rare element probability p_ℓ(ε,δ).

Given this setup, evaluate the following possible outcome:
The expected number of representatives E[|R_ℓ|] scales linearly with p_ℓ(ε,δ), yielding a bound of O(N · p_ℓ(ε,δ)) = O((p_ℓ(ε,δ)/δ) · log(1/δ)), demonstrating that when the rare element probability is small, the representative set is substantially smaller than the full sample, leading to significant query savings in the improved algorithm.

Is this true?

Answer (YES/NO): NO